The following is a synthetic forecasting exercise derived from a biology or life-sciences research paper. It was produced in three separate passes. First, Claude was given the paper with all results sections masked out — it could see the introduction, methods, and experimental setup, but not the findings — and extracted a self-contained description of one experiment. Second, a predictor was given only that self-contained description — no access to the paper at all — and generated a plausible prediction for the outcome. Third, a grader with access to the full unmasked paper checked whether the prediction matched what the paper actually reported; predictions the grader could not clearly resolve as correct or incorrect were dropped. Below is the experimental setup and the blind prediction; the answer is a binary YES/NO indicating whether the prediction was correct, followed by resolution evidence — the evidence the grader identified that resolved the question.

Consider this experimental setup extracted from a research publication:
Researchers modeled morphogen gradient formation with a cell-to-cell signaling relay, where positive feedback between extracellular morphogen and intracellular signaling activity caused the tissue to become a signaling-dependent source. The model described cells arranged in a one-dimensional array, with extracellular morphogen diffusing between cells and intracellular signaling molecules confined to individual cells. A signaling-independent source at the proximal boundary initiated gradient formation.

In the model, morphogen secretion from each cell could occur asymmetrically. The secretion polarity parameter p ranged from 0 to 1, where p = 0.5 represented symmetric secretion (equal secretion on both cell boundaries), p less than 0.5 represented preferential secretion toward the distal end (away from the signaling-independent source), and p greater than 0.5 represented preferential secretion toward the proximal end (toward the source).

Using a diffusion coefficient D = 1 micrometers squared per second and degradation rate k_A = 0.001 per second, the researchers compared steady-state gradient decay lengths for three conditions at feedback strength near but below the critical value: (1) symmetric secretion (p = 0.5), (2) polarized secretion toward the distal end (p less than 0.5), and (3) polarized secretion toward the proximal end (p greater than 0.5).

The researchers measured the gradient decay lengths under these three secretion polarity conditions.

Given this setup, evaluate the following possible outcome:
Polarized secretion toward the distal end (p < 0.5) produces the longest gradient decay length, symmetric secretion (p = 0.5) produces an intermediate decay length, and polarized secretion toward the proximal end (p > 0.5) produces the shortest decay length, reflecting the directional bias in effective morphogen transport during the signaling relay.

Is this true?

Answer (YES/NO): NO